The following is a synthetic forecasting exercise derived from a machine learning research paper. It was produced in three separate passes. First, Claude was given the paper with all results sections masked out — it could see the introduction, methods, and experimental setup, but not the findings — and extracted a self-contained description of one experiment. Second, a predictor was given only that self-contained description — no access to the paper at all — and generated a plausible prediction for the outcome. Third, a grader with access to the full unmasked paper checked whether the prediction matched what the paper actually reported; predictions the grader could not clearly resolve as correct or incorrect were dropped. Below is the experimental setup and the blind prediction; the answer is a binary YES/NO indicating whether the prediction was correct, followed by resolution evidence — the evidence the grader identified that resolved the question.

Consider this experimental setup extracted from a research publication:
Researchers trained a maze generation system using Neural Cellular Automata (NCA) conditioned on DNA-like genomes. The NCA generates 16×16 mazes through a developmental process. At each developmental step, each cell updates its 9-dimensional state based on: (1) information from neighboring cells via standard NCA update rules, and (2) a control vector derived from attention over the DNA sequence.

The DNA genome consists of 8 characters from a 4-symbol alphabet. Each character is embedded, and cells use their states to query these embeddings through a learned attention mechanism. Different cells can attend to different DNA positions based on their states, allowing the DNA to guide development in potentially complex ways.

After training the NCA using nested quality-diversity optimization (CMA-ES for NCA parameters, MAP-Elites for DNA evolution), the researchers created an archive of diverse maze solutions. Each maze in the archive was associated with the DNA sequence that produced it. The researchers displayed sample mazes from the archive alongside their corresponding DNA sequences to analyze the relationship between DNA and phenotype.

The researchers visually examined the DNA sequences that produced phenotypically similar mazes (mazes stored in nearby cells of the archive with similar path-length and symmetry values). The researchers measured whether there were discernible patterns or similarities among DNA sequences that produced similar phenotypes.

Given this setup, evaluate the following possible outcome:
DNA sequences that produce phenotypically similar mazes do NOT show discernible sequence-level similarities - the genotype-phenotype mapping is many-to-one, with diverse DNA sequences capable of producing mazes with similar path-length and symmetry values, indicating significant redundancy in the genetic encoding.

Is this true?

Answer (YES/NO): NO